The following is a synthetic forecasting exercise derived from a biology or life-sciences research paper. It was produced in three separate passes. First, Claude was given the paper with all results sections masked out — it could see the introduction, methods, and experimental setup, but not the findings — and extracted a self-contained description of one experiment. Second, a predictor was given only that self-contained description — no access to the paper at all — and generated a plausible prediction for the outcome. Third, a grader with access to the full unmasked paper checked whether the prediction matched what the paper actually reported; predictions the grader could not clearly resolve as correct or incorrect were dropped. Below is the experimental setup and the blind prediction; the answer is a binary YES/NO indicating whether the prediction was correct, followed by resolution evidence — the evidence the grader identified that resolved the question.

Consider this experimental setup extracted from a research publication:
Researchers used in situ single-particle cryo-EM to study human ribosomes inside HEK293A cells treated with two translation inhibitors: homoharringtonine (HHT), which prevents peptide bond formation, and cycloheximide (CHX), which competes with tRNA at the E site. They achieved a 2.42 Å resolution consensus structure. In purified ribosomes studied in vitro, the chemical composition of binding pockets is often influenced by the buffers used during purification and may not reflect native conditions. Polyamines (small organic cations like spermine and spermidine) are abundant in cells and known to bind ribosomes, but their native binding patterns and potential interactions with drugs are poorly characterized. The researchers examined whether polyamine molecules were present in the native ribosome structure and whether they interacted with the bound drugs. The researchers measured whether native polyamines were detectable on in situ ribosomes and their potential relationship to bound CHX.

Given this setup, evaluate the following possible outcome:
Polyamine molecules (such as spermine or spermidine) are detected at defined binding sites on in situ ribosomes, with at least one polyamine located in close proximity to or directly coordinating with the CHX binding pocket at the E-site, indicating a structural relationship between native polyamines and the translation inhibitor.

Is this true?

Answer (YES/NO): YES